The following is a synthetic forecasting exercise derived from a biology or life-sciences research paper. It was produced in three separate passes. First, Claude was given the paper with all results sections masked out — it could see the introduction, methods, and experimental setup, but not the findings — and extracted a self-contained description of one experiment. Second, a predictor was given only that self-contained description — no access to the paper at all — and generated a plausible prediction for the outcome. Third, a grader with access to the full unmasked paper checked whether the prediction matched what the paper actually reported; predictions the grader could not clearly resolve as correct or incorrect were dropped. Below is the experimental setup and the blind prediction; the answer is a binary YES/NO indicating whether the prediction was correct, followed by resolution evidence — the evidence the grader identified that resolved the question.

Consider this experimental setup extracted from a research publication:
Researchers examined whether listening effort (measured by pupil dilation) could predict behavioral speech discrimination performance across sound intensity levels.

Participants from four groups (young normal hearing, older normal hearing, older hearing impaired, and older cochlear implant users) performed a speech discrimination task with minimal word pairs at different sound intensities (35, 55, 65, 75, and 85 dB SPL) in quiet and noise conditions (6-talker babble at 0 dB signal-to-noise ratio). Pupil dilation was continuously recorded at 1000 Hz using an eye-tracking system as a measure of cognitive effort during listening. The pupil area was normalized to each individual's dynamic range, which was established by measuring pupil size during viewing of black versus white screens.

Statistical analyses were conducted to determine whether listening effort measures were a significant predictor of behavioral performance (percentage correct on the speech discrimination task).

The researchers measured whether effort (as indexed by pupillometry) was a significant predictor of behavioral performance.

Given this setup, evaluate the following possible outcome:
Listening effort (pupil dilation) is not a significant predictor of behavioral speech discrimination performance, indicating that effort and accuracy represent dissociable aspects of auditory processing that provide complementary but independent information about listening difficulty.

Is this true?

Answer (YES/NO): YES